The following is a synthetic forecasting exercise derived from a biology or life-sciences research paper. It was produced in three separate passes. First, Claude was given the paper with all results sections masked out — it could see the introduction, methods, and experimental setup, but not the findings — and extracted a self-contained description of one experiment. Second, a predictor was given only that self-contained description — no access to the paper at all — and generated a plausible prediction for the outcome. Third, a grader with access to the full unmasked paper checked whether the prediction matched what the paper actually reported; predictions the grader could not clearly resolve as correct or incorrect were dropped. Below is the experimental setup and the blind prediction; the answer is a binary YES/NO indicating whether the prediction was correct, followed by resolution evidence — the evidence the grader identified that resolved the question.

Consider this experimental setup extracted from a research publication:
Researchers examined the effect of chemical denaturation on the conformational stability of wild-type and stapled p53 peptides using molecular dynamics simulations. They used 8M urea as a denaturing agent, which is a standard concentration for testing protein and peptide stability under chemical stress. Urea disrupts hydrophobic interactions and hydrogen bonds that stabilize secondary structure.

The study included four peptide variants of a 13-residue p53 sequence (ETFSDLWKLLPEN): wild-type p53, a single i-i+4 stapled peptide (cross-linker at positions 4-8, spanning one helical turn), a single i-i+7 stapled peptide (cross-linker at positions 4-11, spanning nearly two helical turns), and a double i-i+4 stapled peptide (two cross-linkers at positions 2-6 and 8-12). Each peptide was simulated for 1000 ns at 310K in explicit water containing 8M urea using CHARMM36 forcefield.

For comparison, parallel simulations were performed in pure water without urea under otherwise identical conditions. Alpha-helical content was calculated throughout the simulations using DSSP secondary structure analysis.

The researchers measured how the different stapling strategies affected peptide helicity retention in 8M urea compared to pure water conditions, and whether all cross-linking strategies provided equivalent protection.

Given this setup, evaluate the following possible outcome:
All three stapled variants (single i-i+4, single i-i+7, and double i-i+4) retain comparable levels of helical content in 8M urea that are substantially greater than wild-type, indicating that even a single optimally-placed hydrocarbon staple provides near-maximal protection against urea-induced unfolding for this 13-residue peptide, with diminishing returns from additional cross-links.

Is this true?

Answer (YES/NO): NO